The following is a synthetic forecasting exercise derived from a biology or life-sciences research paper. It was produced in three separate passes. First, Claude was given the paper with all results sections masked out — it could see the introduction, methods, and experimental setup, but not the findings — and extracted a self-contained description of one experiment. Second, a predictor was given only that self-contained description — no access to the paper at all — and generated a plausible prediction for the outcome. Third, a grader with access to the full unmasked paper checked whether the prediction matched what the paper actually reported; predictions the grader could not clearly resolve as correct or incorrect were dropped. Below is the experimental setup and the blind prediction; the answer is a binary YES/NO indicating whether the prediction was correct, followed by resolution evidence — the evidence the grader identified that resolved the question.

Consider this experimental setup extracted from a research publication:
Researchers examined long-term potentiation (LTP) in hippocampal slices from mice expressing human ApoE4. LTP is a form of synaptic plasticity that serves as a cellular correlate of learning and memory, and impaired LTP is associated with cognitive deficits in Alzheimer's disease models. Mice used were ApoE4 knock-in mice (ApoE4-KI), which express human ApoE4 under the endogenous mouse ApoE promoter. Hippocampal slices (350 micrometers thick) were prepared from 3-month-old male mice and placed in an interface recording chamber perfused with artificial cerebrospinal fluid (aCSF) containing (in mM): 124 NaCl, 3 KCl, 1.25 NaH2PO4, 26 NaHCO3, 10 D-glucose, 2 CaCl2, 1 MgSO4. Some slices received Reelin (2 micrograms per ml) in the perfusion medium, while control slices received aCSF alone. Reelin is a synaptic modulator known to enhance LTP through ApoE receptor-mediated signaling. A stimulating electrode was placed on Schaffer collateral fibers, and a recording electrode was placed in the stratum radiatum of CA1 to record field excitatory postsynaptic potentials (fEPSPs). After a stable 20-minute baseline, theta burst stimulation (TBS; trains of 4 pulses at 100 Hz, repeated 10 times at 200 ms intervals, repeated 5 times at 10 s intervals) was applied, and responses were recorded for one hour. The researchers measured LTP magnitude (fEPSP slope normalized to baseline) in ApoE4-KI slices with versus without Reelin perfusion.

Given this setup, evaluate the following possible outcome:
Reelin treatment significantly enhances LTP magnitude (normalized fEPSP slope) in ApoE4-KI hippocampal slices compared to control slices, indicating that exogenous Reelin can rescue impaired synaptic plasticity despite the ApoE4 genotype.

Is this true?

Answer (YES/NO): NO